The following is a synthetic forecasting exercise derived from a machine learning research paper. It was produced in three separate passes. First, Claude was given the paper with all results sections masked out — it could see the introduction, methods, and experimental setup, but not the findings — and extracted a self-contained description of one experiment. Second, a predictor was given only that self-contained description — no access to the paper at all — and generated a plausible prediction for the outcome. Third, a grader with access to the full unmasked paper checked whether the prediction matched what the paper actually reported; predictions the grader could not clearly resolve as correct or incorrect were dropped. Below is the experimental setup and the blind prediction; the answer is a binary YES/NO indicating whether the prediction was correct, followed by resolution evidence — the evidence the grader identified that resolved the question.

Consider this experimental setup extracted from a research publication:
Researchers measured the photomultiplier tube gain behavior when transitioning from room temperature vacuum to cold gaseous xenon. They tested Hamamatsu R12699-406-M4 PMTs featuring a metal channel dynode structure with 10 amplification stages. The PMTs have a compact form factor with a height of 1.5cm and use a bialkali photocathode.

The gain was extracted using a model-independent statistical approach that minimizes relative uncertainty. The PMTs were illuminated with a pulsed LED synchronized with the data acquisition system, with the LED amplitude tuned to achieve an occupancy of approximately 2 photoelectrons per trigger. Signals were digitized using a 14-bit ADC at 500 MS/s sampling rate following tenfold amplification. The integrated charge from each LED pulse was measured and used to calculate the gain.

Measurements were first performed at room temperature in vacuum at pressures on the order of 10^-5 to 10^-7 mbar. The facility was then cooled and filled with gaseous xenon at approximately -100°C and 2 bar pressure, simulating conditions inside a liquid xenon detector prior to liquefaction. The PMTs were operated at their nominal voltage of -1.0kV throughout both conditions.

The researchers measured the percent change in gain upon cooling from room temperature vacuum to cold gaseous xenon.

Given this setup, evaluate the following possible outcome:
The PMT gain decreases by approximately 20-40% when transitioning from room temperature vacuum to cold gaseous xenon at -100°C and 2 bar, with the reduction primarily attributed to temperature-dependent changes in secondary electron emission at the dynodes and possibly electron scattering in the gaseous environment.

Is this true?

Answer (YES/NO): NO